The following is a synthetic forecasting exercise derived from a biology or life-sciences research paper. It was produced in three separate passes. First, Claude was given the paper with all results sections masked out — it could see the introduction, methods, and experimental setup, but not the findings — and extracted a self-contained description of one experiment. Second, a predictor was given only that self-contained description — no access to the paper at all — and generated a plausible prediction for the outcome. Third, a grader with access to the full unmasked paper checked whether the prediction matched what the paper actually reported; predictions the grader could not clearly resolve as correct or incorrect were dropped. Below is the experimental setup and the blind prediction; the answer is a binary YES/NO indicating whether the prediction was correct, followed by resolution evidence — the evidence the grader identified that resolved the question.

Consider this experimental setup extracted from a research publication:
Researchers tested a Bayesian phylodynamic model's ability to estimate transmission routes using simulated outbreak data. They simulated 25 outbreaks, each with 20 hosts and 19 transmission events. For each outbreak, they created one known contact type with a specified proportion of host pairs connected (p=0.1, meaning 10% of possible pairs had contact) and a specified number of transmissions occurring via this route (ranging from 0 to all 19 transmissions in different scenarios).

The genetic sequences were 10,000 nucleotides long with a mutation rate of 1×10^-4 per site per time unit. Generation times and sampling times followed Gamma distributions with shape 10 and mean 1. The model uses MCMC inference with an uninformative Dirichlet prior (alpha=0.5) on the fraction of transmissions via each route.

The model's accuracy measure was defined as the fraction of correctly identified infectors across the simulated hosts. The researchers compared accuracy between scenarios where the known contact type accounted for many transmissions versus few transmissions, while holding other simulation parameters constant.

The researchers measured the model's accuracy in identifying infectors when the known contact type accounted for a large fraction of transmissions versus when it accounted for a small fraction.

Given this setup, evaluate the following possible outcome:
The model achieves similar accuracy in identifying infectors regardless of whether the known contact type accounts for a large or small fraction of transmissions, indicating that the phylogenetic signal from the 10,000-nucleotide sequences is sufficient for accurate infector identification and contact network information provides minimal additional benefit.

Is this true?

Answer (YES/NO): NO